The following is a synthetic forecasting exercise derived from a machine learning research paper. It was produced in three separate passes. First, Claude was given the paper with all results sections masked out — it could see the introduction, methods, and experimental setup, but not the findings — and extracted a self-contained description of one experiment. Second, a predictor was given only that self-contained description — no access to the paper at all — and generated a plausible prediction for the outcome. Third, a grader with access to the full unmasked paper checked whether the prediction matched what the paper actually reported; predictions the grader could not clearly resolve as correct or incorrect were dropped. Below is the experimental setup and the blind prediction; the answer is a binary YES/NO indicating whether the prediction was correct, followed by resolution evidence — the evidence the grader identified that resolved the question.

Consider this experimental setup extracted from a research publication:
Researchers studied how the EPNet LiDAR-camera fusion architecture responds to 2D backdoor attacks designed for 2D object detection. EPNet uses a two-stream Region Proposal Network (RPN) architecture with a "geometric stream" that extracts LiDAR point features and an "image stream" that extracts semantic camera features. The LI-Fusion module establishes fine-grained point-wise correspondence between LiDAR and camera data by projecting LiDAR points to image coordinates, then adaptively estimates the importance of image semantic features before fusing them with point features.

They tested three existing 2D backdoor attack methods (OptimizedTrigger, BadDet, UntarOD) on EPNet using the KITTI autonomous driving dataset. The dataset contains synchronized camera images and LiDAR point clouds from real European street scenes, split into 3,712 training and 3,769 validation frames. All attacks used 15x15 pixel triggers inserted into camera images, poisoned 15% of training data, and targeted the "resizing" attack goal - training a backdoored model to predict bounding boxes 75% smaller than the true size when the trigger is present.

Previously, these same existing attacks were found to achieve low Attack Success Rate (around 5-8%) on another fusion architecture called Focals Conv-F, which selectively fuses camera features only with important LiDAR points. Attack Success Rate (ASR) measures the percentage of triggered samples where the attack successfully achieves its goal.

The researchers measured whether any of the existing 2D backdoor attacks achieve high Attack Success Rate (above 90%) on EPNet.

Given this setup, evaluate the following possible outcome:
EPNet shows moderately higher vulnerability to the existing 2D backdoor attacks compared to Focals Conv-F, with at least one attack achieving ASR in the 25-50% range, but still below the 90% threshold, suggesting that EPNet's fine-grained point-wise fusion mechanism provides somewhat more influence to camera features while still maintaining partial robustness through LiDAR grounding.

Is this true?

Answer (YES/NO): NO